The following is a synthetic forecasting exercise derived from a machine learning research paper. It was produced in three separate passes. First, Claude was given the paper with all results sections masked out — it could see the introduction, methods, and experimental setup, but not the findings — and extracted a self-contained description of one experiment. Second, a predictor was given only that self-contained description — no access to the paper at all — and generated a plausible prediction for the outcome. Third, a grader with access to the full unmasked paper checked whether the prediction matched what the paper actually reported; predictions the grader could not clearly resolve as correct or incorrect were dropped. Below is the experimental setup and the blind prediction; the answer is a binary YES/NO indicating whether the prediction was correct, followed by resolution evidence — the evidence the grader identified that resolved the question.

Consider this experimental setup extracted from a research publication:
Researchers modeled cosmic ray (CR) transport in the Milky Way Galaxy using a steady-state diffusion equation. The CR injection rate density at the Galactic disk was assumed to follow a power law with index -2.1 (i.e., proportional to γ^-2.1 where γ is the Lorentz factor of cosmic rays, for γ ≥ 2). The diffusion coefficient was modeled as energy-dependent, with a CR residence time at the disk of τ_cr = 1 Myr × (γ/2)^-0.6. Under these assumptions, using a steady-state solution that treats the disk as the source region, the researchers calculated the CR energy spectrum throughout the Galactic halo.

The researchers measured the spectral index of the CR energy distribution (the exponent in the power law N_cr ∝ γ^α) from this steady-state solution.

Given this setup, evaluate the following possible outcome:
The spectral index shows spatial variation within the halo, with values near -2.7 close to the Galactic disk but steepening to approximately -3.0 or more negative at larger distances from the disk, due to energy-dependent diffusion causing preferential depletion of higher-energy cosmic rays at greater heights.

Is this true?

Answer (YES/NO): NO